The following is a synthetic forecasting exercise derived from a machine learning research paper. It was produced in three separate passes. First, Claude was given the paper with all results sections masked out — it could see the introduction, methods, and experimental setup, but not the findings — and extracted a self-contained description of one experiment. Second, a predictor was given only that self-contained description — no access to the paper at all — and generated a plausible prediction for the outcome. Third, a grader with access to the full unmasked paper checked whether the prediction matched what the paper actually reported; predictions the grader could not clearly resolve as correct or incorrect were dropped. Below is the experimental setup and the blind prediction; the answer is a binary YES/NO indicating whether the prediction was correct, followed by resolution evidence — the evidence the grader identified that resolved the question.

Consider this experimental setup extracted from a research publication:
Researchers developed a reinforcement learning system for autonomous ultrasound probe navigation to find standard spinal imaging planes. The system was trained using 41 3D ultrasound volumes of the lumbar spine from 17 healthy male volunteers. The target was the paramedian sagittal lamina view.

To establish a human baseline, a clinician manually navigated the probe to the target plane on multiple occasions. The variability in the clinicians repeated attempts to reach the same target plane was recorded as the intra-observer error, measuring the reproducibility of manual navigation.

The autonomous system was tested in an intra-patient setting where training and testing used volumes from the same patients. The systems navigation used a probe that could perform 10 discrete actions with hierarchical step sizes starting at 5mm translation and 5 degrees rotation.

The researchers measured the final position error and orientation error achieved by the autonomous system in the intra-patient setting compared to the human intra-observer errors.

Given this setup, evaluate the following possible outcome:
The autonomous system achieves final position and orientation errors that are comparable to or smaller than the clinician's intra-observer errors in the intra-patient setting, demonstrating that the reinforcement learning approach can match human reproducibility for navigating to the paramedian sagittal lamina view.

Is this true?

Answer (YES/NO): YES